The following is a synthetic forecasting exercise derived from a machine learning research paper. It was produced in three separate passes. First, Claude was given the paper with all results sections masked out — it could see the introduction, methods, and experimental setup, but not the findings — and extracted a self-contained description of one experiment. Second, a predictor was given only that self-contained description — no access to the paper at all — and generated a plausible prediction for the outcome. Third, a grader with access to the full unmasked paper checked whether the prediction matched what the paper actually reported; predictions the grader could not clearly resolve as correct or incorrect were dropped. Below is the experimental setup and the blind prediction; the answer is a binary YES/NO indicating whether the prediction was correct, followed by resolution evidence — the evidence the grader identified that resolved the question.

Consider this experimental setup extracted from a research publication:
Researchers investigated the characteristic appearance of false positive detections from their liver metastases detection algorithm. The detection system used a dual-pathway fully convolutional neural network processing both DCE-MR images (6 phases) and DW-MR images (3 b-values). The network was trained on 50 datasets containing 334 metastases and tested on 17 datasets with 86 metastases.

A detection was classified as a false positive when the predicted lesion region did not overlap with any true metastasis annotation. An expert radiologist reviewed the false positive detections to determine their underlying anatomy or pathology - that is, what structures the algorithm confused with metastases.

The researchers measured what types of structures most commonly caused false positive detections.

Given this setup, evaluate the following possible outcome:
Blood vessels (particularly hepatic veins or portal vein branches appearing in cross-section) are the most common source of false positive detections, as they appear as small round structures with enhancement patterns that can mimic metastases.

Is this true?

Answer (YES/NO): NO